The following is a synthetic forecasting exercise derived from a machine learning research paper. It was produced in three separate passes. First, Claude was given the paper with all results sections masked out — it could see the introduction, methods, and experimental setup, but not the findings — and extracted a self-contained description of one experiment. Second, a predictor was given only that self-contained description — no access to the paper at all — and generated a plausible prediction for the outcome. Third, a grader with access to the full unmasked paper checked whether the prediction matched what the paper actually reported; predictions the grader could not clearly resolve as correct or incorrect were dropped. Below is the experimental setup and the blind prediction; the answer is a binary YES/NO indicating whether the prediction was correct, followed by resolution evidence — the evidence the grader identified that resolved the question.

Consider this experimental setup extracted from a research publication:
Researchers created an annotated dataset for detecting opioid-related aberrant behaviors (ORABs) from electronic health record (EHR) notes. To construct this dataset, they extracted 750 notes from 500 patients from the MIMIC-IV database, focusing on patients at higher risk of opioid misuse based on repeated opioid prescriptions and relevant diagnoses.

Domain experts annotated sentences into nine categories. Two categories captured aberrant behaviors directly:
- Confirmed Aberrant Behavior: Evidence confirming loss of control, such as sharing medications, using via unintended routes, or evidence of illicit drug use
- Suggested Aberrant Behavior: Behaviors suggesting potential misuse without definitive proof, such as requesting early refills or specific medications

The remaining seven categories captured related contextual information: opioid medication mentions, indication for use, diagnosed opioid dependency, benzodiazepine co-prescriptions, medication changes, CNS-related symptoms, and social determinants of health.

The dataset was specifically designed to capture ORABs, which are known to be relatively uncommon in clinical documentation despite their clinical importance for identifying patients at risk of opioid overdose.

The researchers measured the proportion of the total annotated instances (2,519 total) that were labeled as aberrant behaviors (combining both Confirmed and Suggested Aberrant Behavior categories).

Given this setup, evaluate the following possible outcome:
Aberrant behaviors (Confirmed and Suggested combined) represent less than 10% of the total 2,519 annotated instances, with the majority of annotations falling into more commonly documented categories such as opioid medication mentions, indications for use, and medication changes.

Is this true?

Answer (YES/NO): YES